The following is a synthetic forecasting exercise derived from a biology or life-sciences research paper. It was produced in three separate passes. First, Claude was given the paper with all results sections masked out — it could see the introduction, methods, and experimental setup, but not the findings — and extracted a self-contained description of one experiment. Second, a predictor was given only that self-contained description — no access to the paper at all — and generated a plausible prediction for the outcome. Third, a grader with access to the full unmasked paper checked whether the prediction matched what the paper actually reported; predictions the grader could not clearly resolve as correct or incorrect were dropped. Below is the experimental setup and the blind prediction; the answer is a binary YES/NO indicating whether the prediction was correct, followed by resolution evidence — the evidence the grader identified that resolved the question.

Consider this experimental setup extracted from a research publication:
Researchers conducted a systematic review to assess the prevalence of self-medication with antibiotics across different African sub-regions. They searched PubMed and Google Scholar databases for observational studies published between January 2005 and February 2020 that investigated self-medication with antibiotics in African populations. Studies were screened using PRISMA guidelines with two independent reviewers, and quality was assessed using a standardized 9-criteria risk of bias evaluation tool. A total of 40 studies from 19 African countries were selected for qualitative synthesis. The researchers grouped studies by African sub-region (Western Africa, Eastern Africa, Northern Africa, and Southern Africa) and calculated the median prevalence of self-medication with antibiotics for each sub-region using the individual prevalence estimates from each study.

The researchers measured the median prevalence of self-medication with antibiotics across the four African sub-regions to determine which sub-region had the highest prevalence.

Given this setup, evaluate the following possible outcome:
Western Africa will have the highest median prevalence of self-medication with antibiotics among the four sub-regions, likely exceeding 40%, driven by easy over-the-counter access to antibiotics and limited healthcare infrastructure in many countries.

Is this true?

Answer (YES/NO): YES